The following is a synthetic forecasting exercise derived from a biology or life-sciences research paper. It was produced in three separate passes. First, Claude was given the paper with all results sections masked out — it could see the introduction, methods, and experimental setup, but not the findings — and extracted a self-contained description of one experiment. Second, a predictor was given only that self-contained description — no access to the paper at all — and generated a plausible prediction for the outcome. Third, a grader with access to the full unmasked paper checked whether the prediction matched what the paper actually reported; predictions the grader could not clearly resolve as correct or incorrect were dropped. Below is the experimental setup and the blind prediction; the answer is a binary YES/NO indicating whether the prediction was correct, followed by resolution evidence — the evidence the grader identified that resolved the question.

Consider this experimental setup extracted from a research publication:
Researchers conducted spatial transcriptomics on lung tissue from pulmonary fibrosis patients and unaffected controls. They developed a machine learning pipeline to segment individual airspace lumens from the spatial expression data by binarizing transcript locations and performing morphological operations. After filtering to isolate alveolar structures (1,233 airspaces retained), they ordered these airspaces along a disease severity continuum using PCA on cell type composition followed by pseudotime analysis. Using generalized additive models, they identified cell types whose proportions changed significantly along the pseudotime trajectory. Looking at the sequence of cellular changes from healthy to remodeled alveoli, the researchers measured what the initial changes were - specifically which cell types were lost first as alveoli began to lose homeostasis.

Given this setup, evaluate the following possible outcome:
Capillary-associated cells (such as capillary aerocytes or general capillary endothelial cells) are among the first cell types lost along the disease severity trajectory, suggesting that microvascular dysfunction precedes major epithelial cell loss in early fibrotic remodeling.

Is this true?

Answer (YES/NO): NO